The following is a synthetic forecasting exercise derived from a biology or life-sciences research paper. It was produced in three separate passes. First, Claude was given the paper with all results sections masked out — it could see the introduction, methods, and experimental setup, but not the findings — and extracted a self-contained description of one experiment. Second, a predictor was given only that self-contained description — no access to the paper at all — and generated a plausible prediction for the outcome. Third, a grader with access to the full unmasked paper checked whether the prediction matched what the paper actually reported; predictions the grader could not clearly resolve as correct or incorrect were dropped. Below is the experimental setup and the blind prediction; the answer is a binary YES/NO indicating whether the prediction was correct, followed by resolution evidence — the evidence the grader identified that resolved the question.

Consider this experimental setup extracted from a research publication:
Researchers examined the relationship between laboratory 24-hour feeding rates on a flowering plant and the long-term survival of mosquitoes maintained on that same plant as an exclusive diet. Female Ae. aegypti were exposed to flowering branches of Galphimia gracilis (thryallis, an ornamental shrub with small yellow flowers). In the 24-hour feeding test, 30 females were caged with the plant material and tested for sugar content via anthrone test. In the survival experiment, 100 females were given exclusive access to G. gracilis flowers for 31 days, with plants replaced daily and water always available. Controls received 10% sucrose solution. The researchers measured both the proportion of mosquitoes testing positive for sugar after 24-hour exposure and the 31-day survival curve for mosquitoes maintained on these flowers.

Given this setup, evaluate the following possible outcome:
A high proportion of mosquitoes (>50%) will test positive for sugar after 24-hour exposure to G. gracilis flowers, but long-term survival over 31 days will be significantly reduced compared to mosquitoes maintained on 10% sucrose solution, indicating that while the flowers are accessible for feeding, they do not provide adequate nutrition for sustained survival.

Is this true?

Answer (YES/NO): YES